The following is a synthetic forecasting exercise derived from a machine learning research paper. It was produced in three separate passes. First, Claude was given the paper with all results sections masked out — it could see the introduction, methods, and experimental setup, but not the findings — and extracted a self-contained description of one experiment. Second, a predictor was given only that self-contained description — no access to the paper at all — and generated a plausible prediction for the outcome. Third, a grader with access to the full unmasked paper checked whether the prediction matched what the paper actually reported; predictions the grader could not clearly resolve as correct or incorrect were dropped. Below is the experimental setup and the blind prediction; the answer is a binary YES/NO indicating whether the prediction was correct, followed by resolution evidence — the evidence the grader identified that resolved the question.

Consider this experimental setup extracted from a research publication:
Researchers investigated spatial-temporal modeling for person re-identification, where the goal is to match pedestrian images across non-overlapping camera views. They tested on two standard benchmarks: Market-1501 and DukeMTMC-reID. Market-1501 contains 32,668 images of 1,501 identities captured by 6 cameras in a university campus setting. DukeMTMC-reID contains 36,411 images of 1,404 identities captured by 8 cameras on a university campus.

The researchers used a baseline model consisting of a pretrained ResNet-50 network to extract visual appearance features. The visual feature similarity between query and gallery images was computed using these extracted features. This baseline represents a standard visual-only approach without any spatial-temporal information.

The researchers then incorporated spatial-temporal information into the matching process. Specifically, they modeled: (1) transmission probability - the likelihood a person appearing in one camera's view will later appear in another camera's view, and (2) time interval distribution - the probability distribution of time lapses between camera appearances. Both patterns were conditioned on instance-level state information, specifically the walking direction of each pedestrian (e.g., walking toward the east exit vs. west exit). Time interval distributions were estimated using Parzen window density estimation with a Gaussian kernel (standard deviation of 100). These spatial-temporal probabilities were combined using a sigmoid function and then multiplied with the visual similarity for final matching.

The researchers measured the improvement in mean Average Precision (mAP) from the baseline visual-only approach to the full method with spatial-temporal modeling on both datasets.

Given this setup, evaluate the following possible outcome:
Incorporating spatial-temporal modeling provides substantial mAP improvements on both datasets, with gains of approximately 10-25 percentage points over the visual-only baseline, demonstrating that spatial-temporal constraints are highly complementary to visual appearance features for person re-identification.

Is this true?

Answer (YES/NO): NO